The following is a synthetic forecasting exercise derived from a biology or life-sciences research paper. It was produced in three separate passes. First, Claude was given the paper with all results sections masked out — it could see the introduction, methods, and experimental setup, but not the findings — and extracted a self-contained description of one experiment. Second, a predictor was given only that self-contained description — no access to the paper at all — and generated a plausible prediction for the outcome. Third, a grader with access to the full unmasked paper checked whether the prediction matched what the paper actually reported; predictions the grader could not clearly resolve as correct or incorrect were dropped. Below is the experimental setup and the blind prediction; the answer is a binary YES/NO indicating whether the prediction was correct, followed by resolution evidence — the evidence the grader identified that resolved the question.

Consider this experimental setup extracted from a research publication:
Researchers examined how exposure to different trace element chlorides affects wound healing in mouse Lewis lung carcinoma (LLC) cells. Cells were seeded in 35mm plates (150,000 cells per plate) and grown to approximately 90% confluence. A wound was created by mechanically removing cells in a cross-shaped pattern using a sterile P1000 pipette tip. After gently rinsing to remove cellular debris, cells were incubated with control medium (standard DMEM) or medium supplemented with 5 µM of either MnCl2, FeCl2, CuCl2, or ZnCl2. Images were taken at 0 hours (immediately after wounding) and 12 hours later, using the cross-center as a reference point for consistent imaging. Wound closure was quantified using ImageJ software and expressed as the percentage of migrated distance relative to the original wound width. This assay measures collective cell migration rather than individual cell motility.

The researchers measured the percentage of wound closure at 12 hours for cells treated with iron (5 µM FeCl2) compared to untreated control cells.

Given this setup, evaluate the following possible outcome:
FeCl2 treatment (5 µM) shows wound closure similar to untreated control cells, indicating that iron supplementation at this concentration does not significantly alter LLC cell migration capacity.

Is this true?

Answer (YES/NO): YES